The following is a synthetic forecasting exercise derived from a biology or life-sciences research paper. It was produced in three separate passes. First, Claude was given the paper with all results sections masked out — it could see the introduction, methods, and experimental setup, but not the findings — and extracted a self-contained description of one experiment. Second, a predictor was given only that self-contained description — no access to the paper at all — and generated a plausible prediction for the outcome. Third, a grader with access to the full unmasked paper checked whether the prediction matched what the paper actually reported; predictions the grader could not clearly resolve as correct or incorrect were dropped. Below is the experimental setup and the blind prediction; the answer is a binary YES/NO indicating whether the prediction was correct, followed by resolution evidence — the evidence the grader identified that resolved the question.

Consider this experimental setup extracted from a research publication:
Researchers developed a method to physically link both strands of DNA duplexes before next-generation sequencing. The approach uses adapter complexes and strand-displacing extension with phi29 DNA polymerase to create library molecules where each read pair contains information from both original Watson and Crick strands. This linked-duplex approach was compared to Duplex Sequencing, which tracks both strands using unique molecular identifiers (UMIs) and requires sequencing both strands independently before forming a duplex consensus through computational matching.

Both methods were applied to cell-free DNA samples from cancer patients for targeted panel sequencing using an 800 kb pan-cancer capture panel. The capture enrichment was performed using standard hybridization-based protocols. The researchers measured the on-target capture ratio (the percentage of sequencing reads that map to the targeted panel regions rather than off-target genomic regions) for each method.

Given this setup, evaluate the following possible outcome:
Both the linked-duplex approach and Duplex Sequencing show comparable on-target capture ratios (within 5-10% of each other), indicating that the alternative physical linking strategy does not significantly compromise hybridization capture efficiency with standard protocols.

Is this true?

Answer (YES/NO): NO